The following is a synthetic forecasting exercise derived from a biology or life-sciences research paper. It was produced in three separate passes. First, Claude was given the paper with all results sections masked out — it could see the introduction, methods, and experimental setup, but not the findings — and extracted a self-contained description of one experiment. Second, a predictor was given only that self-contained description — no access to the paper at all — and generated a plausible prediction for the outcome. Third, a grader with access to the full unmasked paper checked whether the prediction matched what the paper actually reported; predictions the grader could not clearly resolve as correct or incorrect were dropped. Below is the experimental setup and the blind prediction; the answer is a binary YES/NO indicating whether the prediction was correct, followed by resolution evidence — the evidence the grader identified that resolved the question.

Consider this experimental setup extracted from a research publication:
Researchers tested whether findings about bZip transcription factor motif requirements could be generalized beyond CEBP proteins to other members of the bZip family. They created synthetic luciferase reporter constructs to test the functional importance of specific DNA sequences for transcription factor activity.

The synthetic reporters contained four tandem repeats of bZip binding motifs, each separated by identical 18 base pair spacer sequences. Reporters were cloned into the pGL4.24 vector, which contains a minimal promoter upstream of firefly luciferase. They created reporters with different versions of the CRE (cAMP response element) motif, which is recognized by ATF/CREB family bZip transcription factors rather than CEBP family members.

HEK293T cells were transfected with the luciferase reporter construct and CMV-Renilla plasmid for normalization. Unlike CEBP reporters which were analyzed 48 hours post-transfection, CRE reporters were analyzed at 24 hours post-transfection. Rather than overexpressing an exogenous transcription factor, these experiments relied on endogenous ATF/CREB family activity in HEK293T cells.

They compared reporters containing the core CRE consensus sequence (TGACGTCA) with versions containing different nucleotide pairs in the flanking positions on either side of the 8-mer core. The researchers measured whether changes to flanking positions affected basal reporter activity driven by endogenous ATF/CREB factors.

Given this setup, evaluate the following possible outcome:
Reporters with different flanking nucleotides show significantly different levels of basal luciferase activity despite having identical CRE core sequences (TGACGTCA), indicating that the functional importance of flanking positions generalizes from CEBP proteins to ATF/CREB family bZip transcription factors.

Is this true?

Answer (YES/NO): YES